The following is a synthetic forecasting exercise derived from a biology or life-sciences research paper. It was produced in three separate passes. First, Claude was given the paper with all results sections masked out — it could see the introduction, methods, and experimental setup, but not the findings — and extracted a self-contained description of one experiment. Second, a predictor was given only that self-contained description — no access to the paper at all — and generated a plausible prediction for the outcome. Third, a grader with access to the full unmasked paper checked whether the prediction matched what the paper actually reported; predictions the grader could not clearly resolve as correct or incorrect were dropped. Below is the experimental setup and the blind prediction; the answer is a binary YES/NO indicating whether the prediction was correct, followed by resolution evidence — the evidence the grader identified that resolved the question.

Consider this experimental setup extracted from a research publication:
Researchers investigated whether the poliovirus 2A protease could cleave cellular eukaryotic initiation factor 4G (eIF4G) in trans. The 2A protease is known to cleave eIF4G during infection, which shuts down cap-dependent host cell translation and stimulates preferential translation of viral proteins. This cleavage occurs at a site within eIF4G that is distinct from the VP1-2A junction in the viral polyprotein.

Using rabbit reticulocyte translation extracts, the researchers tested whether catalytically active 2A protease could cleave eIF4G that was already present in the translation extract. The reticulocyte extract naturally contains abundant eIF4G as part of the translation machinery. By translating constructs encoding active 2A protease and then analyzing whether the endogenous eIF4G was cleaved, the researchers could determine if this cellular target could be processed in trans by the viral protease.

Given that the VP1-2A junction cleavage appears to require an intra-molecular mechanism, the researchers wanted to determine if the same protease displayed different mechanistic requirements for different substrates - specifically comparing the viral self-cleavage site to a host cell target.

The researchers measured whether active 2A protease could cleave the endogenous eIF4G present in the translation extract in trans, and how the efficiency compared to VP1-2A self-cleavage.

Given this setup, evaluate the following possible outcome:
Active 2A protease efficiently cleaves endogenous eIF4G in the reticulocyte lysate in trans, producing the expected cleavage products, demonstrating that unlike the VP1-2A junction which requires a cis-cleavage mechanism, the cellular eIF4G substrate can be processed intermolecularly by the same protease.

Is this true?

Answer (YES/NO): YES